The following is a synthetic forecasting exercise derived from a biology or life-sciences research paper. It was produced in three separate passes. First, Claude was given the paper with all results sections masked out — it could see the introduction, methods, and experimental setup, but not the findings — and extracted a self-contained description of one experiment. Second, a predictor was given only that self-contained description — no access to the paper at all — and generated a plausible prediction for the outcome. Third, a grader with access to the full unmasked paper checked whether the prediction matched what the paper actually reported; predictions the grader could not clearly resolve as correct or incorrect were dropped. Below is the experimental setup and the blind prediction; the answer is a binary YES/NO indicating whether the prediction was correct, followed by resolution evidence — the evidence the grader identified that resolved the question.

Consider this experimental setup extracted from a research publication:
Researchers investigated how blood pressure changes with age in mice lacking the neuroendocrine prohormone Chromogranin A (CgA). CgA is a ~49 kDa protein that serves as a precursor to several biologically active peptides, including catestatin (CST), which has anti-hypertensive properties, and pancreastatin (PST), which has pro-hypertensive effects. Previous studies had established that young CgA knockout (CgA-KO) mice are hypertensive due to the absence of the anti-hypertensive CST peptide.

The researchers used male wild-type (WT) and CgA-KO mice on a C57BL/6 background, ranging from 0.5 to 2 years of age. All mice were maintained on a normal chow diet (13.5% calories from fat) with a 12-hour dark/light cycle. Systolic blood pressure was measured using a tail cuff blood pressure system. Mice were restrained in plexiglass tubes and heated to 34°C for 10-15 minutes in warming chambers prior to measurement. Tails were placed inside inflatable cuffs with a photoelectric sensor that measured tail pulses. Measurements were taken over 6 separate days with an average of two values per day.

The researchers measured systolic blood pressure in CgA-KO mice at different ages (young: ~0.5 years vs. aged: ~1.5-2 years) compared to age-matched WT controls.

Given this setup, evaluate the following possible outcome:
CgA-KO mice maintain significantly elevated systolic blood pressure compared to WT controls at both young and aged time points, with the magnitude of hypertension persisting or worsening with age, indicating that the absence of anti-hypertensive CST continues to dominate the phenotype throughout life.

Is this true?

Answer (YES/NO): NO